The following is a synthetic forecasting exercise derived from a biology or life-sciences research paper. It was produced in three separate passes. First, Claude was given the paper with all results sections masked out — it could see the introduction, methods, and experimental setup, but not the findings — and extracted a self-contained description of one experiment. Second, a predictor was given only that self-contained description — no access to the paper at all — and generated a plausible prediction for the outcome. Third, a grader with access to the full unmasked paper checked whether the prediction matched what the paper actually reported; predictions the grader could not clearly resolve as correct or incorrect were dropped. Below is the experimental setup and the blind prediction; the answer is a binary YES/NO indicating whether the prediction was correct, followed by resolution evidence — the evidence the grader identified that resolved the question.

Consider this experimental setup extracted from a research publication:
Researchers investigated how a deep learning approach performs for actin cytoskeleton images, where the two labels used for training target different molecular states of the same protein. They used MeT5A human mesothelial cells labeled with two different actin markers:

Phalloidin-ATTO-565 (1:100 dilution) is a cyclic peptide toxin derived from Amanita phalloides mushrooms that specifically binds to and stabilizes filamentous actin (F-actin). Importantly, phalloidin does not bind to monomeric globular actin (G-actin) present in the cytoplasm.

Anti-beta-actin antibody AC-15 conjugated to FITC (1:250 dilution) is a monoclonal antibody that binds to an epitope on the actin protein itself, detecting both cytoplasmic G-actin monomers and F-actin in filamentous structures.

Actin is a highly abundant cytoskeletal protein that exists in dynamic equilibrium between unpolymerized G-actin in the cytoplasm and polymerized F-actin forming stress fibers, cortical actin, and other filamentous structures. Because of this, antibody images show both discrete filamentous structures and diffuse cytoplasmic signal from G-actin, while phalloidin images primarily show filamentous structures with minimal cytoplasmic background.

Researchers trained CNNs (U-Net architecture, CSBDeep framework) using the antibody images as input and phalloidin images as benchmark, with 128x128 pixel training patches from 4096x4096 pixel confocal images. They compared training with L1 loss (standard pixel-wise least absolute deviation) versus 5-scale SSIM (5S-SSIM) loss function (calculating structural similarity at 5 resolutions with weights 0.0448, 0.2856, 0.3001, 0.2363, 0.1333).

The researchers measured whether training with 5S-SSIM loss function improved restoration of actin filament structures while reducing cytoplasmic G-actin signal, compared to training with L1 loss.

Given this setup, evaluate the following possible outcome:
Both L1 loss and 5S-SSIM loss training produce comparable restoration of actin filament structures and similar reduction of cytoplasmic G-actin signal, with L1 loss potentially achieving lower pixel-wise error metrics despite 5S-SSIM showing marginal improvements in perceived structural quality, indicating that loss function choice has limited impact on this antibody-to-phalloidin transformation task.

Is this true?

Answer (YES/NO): NO